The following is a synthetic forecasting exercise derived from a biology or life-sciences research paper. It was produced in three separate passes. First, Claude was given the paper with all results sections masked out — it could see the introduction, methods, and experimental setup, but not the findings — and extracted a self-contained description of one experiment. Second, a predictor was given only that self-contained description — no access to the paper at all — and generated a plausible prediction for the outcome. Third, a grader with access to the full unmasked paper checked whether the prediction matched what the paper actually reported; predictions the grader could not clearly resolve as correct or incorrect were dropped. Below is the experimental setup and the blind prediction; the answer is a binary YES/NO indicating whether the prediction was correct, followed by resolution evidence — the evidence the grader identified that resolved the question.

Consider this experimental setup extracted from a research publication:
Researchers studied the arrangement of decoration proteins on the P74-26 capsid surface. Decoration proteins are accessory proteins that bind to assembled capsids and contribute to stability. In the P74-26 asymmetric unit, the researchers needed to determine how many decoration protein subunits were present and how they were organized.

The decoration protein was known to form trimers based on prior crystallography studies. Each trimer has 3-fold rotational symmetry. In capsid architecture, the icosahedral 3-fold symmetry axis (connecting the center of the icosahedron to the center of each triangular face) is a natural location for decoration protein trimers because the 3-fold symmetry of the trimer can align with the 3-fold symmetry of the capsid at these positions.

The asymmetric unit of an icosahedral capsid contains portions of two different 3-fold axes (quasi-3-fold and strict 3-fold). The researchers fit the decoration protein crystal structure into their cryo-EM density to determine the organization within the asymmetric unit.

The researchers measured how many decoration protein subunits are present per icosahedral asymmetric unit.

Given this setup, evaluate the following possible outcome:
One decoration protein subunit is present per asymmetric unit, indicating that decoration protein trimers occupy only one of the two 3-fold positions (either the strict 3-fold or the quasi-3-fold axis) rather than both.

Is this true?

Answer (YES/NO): NO